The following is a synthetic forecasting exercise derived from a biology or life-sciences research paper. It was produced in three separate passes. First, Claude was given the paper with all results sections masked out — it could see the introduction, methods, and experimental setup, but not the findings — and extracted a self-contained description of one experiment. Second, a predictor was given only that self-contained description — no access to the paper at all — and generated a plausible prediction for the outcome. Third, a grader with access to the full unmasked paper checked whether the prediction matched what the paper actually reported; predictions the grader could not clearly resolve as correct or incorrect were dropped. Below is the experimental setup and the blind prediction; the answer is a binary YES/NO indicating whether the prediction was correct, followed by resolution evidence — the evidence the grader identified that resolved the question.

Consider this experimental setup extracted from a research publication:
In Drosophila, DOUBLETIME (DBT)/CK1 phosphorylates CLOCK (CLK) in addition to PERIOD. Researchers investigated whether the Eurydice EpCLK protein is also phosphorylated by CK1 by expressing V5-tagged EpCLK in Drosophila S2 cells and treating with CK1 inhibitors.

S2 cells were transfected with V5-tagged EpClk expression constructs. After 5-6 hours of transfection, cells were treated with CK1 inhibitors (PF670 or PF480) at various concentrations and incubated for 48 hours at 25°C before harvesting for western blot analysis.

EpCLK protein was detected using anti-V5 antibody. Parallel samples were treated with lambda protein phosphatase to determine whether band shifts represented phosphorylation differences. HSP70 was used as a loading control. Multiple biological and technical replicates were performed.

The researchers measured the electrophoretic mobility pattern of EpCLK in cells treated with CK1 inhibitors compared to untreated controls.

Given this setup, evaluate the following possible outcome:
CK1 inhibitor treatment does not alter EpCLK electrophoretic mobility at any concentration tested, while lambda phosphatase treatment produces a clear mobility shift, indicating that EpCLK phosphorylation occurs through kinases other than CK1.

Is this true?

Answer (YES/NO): NO